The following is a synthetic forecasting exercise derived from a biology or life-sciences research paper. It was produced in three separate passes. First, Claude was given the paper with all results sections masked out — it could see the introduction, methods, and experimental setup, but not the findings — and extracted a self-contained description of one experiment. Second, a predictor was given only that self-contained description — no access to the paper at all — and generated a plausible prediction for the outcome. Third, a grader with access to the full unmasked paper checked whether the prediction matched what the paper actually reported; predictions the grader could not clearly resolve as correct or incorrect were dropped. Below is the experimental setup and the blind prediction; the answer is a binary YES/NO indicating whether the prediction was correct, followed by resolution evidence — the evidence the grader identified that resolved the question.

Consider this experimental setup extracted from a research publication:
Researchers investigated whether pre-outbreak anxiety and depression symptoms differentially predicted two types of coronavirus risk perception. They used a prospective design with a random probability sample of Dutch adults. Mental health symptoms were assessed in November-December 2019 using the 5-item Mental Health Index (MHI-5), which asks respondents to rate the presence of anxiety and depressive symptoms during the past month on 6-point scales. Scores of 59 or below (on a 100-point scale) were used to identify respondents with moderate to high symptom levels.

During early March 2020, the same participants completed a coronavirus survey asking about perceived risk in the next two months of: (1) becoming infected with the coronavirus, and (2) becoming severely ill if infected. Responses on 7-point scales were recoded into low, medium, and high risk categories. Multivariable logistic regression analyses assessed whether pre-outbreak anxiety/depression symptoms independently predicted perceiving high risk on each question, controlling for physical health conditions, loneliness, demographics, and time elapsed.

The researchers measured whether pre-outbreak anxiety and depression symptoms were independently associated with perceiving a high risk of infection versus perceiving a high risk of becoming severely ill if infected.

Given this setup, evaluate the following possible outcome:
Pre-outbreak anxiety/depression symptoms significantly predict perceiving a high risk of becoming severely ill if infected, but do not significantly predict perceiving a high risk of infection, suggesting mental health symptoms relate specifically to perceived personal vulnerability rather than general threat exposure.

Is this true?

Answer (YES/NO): YES